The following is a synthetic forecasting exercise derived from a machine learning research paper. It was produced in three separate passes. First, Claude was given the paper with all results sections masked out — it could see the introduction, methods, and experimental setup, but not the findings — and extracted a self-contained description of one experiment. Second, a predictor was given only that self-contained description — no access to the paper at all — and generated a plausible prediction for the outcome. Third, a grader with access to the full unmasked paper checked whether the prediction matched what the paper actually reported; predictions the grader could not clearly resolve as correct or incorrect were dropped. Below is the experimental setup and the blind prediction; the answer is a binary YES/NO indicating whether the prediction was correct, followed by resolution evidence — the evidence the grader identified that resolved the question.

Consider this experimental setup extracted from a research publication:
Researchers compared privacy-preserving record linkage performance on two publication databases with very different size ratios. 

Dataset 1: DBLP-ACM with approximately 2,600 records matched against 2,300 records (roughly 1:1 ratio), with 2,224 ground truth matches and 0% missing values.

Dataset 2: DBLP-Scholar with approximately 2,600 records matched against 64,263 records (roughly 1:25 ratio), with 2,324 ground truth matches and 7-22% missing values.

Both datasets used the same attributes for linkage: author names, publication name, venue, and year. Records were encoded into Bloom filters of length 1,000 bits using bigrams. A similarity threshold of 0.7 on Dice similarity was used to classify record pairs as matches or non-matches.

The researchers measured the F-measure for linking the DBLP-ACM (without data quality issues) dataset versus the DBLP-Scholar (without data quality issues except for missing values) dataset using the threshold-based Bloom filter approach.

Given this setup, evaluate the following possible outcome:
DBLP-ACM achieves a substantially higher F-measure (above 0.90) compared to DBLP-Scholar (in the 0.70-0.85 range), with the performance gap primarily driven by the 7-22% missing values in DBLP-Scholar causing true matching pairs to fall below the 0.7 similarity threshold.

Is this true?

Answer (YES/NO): NO